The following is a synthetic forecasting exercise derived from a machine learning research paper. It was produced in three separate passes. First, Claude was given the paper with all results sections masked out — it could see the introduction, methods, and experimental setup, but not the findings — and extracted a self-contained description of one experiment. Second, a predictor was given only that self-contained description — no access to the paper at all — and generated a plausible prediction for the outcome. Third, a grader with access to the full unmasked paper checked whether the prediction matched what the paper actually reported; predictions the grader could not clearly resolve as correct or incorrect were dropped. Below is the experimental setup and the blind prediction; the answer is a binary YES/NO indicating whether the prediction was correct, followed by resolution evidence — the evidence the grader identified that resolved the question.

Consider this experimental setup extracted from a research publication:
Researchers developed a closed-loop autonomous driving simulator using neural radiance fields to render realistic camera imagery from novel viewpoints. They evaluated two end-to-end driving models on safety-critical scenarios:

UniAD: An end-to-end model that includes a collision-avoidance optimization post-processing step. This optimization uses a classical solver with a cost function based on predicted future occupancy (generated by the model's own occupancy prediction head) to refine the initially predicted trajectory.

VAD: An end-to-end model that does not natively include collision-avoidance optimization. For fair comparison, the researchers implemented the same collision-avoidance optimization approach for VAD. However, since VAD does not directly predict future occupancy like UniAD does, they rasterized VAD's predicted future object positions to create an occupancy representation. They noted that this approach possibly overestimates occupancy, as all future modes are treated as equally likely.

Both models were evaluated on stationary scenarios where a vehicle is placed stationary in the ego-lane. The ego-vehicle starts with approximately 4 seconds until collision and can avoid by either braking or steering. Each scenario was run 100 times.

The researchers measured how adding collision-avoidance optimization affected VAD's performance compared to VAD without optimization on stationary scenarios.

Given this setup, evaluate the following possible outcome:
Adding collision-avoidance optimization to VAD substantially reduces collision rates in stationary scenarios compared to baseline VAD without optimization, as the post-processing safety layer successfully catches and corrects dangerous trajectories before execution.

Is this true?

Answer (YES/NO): YES